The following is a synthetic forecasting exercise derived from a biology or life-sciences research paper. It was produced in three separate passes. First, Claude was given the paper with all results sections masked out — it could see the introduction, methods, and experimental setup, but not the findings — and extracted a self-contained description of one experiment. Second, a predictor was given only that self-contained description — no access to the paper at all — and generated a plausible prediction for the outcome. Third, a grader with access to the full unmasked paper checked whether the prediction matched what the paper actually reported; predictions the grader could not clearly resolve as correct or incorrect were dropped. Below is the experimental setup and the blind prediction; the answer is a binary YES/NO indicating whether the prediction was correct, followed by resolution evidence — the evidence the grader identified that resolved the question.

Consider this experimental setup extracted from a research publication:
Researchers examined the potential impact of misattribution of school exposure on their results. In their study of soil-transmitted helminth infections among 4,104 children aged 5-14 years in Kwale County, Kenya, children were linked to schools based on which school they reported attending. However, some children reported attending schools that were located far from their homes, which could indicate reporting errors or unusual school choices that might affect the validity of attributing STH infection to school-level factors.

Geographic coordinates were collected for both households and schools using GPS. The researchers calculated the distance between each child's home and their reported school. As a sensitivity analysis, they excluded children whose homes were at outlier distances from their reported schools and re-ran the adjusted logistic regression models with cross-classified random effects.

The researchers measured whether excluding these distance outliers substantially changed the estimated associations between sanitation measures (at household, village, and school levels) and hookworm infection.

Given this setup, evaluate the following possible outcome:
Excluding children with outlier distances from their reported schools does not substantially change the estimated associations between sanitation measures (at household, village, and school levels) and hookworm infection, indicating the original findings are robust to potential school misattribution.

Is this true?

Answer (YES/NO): YES